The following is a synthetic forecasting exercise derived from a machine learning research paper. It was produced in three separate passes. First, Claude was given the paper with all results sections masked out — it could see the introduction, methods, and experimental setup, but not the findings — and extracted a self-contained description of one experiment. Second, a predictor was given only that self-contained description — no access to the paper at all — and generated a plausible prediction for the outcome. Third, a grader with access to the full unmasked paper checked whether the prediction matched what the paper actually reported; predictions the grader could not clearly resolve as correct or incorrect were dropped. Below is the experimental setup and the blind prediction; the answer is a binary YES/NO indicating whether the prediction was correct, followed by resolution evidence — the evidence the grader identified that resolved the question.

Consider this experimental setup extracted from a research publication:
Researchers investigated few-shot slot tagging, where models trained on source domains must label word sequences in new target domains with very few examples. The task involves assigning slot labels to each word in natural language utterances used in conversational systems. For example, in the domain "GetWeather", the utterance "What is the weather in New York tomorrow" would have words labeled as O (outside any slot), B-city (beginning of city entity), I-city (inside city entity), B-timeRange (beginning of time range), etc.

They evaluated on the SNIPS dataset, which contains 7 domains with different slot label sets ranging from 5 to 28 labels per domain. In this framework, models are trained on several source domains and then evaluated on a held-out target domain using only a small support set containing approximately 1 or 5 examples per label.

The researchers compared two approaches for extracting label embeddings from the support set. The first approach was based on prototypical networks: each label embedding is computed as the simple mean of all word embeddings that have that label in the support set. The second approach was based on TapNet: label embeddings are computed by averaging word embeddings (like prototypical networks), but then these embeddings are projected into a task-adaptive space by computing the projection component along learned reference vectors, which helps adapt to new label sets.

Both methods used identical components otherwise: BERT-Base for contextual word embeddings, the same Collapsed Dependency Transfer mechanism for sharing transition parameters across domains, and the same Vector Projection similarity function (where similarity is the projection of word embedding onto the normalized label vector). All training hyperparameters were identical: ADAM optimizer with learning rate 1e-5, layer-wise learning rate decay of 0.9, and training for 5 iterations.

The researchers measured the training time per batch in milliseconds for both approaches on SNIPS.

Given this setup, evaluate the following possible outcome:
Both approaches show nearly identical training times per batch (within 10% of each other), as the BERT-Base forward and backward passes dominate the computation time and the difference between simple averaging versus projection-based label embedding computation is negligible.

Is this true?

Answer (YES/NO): NO